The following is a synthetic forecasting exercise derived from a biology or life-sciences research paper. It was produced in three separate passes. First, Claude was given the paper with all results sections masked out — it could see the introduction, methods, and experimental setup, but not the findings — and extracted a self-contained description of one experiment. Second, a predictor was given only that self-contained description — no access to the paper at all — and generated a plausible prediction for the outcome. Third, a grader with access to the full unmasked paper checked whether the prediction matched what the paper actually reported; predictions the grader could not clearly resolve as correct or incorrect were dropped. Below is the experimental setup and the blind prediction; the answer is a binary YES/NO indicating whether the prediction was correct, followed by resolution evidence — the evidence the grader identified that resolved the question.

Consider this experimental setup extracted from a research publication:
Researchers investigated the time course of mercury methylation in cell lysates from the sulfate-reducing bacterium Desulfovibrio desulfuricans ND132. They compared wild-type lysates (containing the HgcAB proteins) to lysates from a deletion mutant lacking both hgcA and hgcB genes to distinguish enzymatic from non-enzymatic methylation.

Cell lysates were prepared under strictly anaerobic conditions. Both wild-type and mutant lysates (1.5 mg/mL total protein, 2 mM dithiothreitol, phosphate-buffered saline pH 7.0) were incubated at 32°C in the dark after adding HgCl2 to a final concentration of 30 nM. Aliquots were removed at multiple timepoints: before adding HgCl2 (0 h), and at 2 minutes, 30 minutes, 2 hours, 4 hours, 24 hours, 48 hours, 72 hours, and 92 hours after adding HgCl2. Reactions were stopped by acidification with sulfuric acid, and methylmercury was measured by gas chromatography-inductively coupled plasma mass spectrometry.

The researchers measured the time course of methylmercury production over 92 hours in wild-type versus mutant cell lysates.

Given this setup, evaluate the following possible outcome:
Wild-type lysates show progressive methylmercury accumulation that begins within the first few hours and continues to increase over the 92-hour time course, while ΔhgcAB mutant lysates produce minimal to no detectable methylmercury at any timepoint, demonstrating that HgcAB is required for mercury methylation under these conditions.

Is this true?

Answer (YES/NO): NO